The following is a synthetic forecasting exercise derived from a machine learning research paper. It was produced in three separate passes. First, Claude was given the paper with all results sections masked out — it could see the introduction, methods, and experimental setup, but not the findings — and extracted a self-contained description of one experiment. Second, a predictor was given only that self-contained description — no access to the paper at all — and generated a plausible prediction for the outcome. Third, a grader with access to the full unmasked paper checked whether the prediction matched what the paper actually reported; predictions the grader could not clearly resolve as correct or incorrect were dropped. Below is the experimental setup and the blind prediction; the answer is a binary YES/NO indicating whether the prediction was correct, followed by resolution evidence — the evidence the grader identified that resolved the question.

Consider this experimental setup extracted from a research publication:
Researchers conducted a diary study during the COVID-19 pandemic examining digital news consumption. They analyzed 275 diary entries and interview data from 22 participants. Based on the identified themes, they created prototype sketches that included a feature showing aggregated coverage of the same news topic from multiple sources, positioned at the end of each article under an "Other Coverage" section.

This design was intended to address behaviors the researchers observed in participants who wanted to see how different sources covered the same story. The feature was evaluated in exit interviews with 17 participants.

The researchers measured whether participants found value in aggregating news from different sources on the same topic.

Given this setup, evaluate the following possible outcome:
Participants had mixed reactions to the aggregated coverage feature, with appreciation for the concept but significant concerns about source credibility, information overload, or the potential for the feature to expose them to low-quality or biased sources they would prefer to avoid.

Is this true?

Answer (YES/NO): NO